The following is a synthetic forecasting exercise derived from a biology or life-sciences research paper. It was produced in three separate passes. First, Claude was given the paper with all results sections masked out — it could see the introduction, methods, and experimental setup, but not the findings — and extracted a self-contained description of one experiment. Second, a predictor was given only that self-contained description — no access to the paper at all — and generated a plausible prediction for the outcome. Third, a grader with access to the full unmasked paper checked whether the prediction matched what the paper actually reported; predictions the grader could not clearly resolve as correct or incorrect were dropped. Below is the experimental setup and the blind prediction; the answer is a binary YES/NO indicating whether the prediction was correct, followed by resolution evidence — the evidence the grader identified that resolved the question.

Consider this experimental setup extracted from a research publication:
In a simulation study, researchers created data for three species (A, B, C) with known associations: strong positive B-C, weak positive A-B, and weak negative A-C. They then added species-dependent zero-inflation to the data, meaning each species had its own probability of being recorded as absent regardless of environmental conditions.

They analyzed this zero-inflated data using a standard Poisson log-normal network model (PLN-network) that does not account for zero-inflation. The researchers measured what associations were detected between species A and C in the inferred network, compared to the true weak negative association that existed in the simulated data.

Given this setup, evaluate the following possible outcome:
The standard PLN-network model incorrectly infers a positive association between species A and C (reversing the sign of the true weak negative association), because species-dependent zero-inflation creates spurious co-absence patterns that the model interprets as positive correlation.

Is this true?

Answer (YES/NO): YES